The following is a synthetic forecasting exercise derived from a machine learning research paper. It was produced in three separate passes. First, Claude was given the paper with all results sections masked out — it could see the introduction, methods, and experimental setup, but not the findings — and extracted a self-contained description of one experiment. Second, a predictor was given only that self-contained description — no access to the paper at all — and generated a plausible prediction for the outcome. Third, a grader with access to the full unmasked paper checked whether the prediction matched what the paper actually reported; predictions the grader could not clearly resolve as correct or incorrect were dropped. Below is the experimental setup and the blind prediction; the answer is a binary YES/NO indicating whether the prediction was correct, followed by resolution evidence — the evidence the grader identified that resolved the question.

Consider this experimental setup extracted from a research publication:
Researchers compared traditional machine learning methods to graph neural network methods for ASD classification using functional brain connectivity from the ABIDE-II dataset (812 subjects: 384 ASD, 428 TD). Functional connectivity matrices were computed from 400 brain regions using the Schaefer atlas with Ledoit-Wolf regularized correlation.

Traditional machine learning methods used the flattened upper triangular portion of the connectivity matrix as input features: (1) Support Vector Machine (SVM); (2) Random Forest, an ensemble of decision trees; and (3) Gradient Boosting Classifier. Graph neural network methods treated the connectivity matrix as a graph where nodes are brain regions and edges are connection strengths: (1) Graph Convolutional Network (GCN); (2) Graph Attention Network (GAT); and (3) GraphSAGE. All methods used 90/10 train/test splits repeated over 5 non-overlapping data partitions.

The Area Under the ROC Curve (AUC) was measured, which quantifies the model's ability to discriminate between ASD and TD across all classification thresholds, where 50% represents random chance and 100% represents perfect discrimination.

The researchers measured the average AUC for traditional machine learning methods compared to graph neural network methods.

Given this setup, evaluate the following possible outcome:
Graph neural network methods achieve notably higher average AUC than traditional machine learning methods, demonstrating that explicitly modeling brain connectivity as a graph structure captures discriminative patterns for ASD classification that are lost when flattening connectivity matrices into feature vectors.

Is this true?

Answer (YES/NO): YES